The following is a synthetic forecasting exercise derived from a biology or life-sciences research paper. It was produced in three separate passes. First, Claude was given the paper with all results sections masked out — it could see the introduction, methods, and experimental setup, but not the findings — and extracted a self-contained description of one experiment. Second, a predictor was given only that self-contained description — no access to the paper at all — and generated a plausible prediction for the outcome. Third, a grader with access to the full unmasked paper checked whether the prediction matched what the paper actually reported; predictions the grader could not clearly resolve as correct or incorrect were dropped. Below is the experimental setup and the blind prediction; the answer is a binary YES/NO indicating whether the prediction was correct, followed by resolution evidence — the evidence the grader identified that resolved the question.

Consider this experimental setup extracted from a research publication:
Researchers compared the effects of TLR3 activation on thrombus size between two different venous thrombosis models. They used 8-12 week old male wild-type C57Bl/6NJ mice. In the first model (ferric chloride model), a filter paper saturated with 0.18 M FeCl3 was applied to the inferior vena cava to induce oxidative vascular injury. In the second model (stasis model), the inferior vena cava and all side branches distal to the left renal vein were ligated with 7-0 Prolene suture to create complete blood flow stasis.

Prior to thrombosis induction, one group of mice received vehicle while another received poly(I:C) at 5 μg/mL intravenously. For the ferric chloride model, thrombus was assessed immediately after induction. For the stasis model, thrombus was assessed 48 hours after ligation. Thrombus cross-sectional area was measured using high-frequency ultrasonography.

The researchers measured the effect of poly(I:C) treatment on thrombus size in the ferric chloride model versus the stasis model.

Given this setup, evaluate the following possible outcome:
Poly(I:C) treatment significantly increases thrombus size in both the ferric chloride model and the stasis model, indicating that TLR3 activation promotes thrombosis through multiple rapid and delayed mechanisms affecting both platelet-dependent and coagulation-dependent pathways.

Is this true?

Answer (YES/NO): NO